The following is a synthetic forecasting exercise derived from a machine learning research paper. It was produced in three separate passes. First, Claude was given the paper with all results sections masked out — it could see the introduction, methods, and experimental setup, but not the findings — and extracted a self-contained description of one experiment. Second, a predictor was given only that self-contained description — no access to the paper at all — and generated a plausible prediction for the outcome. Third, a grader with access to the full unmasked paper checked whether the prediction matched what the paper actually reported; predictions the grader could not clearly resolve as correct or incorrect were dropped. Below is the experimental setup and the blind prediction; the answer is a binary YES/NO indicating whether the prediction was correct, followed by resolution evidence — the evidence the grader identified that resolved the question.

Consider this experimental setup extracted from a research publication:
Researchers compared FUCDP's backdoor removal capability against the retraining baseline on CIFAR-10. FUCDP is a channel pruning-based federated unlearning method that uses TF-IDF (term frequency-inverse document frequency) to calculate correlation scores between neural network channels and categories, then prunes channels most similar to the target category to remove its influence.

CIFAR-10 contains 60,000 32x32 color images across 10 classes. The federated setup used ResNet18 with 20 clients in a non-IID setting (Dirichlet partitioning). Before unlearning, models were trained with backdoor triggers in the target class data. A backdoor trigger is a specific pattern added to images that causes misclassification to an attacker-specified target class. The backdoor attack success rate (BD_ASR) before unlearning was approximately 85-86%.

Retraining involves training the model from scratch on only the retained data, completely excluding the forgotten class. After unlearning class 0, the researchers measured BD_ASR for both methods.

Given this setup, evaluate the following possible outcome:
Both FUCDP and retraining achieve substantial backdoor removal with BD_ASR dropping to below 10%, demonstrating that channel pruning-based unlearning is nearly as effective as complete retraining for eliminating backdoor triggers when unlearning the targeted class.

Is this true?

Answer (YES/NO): YES